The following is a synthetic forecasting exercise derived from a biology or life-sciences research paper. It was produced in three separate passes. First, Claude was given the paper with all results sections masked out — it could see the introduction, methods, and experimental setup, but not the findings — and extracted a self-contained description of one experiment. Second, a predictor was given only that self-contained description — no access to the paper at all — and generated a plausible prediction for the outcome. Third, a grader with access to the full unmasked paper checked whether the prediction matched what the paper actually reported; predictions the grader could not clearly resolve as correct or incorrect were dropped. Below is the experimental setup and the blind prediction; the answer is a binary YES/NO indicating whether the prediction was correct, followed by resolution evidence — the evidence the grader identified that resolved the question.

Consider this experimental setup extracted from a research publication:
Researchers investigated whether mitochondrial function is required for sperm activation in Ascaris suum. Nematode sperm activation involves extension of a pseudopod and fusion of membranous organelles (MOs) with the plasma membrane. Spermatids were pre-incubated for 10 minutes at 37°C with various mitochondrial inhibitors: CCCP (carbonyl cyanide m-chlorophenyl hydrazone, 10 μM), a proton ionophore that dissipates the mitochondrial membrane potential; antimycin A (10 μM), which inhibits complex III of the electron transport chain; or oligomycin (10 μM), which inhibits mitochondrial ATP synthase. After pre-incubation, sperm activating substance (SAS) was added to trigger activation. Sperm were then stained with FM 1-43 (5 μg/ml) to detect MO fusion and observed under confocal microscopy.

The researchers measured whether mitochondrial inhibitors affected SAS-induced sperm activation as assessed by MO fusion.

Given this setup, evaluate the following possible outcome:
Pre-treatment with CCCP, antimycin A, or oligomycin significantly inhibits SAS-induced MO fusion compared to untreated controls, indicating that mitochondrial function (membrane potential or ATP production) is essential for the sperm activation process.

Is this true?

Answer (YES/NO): YES